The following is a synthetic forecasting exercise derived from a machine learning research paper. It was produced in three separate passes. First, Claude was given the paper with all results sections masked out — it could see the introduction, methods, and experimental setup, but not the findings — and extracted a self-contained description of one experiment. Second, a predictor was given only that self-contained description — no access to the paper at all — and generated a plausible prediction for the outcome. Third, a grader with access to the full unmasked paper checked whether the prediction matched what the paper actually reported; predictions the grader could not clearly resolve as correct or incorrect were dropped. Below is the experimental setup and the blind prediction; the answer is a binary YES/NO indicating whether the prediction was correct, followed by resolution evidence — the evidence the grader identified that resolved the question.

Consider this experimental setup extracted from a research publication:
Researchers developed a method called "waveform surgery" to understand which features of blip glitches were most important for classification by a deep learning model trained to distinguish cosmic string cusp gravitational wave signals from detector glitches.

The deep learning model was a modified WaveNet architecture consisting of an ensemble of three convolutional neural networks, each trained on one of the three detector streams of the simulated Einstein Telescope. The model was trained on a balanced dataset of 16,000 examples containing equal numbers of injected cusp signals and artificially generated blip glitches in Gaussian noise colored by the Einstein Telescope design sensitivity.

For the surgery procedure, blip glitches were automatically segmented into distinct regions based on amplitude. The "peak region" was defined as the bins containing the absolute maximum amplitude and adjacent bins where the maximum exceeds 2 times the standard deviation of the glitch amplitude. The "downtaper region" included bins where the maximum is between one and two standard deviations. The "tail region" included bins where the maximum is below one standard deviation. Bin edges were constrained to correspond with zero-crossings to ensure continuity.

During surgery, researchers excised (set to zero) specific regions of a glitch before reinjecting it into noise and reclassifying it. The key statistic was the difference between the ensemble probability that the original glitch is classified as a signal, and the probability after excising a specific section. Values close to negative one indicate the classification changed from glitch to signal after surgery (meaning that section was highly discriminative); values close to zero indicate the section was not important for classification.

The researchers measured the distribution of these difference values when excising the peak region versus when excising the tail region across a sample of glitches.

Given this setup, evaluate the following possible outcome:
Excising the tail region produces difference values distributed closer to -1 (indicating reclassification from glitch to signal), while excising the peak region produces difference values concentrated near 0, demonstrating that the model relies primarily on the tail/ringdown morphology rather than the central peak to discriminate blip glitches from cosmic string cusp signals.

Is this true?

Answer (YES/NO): NO